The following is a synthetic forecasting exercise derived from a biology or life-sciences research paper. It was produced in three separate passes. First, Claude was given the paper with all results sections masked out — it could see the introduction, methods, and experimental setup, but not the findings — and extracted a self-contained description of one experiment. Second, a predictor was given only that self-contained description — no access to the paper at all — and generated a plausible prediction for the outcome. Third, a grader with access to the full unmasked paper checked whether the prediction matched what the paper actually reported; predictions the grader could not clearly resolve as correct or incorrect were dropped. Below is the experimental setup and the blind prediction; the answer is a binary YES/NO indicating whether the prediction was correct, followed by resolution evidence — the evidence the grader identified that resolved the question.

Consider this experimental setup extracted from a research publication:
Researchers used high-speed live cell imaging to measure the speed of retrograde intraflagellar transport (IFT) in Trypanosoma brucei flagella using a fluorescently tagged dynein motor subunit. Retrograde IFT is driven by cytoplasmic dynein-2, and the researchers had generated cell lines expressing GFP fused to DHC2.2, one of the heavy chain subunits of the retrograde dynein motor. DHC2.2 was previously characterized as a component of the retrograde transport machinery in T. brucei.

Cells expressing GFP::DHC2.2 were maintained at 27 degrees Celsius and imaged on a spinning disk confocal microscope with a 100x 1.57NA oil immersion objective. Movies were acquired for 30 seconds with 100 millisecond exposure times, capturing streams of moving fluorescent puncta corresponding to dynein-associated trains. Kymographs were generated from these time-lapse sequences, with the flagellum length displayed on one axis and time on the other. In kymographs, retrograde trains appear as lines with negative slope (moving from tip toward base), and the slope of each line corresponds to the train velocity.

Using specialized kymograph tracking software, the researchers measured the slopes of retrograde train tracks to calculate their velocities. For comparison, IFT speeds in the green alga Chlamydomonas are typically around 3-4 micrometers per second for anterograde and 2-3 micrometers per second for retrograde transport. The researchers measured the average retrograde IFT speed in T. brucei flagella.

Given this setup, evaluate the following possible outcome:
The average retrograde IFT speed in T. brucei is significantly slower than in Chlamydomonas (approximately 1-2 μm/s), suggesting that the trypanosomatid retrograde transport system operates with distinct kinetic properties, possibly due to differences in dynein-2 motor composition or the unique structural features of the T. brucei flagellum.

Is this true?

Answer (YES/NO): NO